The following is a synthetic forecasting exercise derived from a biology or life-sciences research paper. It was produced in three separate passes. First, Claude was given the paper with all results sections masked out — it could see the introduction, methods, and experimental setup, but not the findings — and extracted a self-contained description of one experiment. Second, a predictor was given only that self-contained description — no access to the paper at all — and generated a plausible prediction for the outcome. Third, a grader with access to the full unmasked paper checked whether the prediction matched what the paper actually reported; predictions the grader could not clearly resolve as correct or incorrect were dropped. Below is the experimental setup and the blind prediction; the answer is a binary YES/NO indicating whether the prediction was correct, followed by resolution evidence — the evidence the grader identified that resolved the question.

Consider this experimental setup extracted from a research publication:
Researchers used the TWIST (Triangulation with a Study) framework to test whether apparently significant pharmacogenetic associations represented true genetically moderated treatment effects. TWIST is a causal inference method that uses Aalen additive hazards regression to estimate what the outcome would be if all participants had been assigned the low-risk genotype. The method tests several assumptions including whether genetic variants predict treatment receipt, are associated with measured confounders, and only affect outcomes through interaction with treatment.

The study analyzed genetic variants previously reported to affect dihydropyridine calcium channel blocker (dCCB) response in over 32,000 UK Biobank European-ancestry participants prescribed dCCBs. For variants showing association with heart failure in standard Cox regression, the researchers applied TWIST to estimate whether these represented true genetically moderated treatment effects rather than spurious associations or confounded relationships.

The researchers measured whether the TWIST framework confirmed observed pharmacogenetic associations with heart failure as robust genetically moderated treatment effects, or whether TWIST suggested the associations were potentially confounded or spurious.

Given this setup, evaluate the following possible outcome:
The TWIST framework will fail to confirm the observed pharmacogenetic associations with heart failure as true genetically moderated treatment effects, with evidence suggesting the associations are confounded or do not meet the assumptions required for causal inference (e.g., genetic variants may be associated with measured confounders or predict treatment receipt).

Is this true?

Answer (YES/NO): NO